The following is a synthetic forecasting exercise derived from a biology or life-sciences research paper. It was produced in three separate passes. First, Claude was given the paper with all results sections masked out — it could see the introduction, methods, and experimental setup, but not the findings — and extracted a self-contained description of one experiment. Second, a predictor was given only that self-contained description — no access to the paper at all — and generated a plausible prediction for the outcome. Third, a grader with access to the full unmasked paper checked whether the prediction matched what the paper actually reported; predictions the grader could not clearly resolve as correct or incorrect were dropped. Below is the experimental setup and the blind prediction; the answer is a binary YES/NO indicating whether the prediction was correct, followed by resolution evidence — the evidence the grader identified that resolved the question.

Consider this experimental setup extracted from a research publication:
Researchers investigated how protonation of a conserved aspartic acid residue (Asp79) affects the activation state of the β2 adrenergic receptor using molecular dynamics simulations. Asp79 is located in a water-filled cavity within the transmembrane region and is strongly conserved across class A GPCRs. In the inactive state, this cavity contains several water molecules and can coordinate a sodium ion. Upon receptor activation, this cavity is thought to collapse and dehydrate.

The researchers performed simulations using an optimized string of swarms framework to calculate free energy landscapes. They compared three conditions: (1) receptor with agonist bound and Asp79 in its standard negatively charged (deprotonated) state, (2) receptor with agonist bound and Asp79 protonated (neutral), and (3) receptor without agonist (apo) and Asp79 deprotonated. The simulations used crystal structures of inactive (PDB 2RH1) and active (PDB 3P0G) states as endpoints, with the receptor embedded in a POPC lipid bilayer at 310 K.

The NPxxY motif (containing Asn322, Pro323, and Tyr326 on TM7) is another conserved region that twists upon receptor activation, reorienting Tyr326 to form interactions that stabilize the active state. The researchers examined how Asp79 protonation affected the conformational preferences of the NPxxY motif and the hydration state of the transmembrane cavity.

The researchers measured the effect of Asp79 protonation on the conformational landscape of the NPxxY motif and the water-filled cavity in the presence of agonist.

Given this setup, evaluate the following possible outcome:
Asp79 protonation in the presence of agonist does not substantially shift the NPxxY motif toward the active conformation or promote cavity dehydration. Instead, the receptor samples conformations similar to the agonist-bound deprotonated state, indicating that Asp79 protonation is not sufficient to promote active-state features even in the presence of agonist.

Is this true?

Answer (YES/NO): NO